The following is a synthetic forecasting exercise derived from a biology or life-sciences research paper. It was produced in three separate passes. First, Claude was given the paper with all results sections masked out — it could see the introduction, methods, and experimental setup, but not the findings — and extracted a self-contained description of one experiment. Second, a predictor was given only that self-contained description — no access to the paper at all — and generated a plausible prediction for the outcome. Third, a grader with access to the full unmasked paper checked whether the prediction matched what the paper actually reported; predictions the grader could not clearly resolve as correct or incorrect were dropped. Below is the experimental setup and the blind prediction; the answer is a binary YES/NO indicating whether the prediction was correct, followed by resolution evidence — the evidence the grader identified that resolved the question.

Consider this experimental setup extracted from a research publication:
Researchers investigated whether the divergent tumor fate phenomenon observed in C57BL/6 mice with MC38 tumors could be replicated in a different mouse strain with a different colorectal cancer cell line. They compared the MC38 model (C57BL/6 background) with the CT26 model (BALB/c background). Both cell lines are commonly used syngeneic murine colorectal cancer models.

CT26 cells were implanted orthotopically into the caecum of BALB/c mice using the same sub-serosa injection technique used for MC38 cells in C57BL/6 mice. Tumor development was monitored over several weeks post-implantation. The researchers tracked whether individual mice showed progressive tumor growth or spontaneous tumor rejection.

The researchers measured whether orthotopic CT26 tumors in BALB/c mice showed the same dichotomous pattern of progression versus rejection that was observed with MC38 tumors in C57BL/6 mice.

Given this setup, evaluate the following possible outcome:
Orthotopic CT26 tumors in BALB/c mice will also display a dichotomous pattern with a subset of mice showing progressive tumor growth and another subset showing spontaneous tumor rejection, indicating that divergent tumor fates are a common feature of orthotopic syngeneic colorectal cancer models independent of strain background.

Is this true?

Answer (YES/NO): NO